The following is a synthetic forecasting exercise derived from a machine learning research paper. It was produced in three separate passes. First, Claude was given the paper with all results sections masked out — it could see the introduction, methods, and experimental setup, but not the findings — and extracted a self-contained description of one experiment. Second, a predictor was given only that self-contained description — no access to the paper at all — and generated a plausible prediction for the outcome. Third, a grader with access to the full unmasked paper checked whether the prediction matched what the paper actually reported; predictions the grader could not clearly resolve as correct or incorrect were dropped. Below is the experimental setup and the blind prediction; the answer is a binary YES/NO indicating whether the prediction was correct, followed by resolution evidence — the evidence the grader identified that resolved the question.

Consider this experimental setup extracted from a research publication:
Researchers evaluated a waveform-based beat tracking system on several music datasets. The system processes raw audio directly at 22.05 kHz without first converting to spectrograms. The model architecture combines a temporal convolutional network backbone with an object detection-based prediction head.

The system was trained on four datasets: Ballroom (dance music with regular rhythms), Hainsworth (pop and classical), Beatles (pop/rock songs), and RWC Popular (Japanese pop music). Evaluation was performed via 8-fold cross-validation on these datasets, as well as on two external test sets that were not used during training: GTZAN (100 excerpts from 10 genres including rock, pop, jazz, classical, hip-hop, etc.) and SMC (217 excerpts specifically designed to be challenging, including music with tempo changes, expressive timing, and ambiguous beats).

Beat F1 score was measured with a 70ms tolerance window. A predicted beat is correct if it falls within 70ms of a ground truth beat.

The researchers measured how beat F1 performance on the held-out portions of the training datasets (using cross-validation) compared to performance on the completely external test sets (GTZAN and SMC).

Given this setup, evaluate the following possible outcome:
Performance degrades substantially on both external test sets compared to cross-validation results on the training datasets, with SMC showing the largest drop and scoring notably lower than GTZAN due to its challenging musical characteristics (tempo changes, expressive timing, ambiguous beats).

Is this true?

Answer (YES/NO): NO